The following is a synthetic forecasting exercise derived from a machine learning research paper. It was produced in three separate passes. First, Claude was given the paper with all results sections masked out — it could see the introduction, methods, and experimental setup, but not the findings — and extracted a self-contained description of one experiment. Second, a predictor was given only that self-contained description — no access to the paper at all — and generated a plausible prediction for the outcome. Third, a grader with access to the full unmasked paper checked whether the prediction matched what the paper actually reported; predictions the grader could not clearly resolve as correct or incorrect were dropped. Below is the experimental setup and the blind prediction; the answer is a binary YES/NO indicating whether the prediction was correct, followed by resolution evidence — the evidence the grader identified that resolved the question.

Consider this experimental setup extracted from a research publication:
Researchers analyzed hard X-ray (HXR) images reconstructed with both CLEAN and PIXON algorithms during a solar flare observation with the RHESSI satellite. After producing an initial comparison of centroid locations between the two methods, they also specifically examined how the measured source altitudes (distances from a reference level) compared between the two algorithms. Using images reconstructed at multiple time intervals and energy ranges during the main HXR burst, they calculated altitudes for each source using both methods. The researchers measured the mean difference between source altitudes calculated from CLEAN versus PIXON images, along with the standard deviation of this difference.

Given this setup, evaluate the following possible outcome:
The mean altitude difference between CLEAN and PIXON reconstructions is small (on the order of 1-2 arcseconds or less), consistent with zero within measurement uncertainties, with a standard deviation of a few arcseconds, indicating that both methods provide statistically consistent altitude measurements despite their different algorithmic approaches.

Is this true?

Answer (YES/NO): NO